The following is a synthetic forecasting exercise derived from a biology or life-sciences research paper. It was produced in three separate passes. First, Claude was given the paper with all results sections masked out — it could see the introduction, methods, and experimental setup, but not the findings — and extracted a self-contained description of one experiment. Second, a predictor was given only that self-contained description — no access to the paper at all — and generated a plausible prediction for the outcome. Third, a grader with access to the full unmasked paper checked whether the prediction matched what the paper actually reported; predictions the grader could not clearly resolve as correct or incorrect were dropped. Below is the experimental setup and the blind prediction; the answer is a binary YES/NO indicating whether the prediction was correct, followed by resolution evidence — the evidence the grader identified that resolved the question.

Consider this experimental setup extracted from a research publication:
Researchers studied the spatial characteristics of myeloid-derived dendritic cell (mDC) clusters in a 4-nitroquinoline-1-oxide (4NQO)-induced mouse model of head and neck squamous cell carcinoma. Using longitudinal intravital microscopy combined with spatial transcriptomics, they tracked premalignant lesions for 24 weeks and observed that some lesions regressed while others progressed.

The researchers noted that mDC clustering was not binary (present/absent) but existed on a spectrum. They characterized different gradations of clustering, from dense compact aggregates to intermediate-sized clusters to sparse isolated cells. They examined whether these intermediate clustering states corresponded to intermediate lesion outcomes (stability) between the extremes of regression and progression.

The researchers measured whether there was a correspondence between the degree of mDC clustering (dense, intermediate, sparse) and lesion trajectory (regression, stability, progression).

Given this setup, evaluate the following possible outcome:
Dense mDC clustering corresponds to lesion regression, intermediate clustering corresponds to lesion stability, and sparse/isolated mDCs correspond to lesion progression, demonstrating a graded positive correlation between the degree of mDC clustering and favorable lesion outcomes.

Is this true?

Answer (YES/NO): YES